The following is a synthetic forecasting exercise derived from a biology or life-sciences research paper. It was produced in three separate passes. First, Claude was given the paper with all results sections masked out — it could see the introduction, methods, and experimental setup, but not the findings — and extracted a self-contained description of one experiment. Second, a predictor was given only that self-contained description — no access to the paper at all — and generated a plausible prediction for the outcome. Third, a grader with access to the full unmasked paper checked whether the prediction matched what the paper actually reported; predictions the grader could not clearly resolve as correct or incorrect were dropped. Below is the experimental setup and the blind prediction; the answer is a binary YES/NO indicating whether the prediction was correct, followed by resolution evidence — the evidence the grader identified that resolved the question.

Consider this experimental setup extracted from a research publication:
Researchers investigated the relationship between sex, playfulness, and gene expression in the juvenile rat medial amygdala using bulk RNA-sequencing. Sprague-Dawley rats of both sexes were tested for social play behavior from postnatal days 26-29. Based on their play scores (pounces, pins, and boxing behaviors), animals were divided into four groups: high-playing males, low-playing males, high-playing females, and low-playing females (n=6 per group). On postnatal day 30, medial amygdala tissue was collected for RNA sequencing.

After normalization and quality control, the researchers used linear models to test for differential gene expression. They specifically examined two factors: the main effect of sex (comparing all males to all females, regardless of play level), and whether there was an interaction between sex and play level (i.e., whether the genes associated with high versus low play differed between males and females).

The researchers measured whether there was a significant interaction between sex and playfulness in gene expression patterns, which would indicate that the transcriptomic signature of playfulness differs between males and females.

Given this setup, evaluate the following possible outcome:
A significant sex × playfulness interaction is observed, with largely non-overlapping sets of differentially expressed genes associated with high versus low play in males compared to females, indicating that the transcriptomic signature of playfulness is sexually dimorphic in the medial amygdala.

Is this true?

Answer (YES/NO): YES